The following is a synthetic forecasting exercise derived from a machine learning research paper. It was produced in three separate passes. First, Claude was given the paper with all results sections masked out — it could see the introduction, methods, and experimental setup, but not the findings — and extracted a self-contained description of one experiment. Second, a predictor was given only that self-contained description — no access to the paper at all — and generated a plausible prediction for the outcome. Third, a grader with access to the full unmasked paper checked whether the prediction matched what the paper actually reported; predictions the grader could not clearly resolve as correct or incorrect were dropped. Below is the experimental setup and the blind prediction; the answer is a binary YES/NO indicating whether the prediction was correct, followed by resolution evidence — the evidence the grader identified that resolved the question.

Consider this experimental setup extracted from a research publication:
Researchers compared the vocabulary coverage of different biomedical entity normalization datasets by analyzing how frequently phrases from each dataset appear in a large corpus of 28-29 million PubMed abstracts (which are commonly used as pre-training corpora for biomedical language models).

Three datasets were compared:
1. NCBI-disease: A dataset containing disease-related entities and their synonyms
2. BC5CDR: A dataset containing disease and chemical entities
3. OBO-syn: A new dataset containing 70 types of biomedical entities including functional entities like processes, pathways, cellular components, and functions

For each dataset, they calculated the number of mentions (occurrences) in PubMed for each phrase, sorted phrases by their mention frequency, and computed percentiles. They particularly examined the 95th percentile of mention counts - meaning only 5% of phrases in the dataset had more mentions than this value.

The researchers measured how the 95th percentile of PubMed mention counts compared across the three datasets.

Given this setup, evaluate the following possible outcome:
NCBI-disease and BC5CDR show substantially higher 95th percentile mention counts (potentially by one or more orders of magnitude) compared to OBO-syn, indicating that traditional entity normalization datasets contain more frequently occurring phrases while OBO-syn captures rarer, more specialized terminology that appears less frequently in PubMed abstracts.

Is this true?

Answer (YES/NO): YES